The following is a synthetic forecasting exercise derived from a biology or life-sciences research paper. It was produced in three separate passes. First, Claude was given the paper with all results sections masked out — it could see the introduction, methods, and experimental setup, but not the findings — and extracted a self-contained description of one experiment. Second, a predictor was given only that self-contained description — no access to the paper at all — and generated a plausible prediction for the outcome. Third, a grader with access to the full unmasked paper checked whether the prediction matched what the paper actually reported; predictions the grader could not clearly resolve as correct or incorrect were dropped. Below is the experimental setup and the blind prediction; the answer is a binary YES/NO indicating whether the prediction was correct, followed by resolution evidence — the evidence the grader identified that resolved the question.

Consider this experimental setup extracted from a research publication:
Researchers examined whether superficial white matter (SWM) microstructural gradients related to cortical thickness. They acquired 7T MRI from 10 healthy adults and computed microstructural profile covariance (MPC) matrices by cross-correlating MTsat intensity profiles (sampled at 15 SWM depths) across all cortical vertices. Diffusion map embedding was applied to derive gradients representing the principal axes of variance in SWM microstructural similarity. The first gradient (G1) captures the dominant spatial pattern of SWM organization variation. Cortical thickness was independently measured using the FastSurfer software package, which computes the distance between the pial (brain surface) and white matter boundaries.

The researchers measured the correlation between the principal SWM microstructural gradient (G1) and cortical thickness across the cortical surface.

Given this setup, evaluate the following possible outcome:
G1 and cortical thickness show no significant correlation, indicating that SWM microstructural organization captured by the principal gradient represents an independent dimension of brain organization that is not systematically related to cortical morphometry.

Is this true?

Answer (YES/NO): NO